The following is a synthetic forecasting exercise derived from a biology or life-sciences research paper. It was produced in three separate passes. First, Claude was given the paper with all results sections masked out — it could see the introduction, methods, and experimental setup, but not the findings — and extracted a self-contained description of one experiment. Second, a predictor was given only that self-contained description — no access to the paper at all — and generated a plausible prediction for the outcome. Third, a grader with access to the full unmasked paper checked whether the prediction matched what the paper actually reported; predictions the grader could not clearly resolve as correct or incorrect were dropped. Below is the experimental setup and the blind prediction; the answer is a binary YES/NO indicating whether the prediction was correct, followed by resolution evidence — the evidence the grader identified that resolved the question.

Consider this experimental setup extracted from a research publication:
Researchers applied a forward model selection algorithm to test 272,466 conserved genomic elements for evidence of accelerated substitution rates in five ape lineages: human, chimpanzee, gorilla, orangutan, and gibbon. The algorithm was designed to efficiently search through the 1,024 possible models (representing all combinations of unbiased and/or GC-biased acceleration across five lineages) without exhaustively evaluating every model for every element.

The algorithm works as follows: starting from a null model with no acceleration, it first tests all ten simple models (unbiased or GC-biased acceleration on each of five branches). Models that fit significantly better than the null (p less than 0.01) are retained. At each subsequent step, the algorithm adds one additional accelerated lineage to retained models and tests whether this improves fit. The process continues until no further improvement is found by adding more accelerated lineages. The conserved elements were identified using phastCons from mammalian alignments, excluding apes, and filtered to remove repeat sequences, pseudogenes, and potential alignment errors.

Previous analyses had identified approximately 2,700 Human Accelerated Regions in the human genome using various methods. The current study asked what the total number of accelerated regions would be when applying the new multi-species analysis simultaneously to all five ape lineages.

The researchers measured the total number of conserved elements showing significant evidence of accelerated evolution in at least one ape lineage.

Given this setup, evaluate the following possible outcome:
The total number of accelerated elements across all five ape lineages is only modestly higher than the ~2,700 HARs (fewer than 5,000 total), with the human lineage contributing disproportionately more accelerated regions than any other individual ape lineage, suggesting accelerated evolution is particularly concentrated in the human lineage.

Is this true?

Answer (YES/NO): NO